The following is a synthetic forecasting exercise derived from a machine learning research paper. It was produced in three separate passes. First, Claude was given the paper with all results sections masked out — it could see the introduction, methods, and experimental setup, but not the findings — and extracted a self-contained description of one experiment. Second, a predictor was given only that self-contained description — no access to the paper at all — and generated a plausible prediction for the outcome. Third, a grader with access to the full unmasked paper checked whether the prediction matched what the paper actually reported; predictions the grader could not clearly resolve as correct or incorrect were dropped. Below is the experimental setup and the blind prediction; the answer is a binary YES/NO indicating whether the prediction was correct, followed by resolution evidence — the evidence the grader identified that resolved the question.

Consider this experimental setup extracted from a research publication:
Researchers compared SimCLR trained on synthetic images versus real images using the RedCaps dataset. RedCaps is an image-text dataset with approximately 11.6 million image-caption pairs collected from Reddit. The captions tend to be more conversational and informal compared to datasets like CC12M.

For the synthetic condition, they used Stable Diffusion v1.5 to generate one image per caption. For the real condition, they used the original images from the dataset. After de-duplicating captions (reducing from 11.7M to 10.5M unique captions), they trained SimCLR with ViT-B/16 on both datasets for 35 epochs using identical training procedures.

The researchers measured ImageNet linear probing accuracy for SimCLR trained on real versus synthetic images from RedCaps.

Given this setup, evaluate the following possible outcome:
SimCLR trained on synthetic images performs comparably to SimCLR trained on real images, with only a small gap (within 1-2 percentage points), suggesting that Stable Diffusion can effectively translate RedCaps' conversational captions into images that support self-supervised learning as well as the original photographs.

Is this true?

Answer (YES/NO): NO